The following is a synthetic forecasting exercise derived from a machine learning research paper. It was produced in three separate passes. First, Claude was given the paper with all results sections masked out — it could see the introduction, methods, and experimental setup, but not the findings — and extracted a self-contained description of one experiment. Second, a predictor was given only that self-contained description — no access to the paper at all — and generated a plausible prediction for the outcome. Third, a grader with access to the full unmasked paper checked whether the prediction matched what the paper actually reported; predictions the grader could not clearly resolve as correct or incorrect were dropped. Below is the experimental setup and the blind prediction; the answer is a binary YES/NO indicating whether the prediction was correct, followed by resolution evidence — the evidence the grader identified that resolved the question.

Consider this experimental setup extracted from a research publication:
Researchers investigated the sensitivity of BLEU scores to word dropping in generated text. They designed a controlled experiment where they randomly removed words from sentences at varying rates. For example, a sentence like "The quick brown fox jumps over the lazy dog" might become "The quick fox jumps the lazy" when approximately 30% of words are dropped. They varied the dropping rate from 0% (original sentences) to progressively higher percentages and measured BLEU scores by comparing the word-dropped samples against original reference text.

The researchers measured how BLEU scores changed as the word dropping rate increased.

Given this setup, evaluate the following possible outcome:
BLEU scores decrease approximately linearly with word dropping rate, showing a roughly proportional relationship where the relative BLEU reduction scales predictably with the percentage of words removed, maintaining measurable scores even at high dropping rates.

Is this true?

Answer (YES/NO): NO